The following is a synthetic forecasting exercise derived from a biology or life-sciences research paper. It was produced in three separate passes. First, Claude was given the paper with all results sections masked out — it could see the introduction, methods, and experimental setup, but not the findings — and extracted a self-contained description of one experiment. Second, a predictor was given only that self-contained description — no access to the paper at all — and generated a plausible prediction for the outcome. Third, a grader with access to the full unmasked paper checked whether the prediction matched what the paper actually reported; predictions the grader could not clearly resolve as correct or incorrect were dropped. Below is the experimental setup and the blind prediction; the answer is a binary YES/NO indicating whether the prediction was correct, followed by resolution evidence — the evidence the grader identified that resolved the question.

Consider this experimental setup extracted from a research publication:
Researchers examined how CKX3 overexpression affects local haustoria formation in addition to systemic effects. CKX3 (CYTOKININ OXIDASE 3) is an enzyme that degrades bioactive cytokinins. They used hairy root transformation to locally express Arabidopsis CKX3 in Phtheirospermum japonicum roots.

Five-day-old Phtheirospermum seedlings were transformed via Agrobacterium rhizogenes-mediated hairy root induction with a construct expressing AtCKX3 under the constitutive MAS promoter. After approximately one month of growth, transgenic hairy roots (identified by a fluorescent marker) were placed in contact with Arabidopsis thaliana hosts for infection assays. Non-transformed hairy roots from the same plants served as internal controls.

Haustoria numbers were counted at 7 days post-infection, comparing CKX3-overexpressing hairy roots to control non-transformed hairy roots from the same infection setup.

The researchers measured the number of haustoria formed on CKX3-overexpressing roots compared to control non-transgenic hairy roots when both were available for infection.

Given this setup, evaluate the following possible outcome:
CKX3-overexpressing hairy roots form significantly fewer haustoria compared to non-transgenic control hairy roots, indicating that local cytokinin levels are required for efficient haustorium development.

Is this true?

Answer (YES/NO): NO